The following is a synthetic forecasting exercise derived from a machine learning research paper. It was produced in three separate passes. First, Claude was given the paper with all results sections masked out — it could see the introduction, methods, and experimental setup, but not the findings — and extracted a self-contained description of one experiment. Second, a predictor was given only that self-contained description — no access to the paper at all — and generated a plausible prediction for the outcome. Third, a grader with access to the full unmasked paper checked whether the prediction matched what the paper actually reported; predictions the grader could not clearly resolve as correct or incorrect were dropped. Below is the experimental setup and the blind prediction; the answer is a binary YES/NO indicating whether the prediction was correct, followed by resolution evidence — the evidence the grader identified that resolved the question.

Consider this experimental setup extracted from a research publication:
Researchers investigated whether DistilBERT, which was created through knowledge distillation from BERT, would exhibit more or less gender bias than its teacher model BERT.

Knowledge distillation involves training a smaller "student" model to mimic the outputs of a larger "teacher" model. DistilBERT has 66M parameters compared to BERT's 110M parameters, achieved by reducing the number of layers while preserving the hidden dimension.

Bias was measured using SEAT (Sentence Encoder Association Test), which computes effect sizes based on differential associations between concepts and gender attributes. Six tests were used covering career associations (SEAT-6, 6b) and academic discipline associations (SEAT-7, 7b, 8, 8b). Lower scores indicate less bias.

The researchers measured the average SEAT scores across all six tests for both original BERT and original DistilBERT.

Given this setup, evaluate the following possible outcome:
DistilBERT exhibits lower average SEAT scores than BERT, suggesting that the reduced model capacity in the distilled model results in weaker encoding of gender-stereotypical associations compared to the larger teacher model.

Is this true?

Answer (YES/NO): NO